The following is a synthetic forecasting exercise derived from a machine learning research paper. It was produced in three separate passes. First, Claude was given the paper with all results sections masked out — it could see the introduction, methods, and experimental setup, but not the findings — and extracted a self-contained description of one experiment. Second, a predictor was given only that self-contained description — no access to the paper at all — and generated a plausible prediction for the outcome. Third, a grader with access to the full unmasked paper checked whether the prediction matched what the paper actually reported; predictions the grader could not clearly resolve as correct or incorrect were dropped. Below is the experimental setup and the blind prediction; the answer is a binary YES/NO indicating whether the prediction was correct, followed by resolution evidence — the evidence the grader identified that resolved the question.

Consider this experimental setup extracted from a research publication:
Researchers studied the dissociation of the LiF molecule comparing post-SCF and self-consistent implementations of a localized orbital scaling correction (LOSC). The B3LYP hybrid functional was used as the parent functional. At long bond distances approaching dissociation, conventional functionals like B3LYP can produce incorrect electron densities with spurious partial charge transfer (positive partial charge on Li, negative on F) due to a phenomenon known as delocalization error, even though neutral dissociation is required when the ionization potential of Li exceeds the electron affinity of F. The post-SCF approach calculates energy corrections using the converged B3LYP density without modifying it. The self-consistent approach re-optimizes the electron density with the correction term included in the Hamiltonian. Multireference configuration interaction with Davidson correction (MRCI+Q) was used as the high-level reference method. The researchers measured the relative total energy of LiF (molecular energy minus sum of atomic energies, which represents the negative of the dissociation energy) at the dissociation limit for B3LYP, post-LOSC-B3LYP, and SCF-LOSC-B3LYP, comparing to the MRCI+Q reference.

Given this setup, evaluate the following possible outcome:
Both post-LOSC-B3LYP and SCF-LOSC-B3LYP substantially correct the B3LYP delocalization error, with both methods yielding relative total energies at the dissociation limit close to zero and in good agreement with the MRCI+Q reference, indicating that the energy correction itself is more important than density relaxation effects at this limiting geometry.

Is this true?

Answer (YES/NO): NO